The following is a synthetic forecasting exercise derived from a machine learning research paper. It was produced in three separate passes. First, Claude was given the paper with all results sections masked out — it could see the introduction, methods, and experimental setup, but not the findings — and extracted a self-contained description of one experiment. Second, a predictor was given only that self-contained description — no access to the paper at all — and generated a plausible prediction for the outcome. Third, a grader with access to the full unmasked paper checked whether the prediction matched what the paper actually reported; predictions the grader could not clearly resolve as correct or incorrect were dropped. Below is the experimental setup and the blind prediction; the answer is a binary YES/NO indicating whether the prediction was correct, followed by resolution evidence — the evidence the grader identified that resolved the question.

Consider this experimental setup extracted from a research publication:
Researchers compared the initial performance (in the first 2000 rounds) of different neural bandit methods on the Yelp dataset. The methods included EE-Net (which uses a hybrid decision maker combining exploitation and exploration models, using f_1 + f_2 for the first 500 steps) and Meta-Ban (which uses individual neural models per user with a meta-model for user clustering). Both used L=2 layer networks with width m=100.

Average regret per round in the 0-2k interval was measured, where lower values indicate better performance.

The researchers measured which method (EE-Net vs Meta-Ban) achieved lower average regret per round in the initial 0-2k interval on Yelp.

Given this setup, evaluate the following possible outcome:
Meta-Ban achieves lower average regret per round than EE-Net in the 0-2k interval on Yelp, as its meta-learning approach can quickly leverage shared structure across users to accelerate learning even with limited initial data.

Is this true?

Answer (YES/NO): NO